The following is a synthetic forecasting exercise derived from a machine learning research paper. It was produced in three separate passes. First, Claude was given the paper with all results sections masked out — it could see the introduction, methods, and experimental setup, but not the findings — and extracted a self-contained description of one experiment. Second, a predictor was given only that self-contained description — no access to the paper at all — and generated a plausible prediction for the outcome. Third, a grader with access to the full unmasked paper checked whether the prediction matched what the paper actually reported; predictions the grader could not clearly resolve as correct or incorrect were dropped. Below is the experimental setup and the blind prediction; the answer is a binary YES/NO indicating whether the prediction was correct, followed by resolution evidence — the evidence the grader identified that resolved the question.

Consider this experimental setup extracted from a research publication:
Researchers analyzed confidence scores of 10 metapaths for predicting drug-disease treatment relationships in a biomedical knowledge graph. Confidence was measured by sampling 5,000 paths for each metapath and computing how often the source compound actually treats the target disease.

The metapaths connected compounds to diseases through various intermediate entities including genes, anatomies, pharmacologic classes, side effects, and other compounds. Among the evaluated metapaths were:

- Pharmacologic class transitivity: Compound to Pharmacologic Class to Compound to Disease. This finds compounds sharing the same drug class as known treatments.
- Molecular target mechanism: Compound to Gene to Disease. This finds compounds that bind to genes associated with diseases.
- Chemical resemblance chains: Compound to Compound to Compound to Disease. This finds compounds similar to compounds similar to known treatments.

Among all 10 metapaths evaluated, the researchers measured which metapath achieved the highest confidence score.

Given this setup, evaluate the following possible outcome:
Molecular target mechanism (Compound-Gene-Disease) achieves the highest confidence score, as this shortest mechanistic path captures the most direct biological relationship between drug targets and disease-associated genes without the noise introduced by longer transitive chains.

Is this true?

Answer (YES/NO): NO